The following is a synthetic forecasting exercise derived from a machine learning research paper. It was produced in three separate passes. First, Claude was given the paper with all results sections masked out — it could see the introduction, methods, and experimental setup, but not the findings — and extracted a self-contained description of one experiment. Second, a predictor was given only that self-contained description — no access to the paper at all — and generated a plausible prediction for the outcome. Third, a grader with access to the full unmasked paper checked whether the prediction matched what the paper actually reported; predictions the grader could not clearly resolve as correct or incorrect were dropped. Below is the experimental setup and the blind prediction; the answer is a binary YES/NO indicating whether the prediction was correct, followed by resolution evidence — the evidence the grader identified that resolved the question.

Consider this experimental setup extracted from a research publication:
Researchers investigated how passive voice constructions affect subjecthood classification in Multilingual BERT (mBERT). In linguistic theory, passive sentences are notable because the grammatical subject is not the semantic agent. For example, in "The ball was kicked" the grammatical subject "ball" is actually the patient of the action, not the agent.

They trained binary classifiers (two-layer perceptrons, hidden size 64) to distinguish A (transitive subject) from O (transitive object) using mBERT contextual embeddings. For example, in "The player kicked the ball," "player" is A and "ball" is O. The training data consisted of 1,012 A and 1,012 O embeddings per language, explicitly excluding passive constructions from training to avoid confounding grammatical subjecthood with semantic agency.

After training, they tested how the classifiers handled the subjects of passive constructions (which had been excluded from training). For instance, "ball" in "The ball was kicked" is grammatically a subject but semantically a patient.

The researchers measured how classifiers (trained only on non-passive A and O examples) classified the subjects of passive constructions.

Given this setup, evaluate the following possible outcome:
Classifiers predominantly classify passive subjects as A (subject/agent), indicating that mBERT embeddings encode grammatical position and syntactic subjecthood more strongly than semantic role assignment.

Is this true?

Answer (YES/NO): NO